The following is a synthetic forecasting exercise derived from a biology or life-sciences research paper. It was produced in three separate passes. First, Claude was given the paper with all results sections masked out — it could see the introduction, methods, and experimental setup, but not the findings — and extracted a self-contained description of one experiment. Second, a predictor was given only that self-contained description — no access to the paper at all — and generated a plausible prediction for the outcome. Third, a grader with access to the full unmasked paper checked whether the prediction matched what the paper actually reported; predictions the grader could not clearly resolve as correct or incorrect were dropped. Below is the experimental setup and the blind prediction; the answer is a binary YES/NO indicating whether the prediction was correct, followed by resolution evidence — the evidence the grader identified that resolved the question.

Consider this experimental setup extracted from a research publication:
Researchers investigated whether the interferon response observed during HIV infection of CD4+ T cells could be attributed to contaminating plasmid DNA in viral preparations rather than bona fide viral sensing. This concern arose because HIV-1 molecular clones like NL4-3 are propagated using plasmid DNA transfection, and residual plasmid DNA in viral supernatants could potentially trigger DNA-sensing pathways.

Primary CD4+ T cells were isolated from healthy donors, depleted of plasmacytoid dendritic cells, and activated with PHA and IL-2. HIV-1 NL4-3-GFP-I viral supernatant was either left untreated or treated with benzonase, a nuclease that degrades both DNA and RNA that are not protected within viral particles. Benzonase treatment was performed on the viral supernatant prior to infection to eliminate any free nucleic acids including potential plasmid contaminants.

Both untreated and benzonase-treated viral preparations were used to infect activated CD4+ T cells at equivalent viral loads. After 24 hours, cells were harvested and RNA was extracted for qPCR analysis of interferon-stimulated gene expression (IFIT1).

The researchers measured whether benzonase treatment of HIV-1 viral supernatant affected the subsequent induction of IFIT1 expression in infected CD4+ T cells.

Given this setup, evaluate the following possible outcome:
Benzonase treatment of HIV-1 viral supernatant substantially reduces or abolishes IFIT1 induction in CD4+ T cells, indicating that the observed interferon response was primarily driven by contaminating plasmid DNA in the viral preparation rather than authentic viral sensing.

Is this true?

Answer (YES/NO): NO